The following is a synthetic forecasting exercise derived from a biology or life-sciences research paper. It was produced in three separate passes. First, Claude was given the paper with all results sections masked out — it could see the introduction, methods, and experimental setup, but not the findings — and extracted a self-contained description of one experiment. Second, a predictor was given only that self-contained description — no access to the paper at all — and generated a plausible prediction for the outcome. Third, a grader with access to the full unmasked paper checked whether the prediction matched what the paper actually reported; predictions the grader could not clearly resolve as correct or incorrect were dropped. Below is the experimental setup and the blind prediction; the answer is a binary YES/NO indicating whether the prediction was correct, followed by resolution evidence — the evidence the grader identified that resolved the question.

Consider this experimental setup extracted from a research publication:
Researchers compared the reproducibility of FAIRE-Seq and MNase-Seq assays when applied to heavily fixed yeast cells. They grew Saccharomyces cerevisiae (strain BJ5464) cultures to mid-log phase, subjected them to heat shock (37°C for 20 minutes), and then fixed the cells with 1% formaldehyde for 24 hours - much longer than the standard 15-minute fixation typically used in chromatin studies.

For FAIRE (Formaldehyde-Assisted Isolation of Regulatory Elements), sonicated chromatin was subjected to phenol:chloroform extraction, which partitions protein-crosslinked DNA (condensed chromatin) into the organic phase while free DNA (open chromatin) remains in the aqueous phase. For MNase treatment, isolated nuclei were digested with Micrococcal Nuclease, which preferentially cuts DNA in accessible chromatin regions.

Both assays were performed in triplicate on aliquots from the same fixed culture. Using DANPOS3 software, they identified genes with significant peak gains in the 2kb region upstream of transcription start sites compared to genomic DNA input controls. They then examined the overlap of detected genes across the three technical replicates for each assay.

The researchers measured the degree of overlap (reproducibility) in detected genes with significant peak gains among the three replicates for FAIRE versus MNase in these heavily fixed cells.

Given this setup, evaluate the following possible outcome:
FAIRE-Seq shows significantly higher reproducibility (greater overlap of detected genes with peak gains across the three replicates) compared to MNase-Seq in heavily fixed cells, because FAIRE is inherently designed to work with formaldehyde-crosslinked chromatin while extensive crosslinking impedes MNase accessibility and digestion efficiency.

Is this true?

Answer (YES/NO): NO